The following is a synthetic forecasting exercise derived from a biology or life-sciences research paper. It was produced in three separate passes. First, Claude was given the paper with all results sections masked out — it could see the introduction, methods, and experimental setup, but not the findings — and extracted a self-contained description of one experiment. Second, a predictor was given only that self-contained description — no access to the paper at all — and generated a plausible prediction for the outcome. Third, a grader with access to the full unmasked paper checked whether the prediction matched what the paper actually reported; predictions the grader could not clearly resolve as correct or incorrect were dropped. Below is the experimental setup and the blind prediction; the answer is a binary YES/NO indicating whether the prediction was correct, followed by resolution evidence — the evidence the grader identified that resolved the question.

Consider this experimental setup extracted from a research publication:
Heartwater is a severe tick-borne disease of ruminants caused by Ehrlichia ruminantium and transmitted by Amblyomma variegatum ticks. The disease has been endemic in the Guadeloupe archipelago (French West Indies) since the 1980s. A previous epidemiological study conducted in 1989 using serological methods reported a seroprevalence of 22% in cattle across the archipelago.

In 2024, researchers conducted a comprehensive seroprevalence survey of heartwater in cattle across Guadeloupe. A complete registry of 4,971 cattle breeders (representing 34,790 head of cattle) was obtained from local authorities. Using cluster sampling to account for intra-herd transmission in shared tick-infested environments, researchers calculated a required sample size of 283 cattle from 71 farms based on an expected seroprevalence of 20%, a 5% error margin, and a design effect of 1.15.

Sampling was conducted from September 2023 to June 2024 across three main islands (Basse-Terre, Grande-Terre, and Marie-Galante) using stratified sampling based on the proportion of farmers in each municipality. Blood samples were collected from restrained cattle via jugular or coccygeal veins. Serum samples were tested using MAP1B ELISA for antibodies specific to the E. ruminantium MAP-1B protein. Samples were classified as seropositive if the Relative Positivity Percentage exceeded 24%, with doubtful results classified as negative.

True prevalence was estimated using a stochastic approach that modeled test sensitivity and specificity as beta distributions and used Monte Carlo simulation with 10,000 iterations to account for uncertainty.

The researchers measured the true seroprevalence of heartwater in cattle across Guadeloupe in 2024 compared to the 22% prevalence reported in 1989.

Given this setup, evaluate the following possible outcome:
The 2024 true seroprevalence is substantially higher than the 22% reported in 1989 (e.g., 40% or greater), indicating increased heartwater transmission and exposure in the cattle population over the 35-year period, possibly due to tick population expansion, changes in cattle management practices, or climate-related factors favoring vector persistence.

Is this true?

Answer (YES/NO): NO